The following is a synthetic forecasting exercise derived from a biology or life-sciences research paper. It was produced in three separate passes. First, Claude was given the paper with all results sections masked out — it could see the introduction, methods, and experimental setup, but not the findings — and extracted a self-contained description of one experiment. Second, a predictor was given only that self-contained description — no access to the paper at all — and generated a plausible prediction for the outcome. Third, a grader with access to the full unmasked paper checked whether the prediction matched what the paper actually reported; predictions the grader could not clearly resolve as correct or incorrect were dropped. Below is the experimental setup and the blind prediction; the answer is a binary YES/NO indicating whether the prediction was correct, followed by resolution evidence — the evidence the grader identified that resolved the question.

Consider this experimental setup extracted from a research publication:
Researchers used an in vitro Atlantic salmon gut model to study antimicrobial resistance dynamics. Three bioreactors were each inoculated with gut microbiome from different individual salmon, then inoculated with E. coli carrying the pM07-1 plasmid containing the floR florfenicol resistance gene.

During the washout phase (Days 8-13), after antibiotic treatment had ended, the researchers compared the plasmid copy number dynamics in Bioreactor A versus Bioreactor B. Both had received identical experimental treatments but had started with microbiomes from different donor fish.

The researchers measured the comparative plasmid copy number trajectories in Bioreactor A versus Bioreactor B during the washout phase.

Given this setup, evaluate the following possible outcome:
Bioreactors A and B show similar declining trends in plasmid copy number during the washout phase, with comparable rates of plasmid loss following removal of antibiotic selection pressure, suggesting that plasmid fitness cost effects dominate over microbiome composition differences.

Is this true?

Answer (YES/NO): NO